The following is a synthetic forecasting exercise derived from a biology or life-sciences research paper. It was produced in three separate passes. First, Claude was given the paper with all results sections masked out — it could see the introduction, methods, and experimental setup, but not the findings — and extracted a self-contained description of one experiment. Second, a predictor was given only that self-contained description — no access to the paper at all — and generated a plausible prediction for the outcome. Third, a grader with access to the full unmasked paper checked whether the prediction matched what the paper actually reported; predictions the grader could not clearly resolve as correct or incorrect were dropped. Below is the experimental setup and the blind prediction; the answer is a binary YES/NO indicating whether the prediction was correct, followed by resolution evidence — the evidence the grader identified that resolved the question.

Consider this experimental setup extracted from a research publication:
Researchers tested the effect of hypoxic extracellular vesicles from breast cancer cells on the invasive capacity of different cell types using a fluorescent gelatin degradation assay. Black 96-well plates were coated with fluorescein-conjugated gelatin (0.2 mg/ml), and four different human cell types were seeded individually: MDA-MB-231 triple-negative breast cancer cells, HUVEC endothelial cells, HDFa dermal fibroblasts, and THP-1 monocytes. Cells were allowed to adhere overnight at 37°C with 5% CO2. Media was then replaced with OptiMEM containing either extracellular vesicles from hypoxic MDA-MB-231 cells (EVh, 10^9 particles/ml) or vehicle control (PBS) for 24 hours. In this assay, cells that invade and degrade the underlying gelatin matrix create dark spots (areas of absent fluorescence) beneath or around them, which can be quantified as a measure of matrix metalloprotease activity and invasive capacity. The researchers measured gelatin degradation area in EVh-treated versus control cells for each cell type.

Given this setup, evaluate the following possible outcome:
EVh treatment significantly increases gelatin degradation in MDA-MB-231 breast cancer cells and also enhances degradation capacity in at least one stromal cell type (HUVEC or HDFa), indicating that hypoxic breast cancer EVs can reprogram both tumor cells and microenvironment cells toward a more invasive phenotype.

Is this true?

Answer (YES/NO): YES